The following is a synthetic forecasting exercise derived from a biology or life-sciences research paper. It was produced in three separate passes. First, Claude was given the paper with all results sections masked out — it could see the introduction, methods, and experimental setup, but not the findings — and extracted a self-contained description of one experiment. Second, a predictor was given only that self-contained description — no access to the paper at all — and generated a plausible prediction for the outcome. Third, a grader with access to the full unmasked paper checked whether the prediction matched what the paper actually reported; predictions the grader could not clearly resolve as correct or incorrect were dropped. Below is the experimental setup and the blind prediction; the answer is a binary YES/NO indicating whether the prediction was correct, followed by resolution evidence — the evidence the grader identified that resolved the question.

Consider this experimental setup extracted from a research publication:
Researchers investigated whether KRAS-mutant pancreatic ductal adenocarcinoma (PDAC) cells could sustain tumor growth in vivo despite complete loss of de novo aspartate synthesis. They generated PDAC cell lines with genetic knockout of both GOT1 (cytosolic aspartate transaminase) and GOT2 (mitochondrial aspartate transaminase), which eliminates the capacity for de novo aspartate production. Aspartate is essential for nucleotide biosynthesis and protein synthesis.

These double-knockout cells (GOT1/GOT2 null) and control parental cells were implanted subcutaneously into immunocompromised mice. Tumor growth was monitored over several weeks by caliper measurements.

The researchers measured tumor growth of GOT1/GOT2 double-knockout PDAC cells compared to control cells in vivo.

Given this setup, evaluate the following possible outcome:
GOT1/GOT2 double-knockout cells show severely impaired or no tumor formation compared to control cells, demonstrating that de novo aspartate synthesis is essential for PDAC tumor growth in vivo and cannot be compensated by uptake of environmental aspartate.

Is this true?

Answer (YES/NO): NO